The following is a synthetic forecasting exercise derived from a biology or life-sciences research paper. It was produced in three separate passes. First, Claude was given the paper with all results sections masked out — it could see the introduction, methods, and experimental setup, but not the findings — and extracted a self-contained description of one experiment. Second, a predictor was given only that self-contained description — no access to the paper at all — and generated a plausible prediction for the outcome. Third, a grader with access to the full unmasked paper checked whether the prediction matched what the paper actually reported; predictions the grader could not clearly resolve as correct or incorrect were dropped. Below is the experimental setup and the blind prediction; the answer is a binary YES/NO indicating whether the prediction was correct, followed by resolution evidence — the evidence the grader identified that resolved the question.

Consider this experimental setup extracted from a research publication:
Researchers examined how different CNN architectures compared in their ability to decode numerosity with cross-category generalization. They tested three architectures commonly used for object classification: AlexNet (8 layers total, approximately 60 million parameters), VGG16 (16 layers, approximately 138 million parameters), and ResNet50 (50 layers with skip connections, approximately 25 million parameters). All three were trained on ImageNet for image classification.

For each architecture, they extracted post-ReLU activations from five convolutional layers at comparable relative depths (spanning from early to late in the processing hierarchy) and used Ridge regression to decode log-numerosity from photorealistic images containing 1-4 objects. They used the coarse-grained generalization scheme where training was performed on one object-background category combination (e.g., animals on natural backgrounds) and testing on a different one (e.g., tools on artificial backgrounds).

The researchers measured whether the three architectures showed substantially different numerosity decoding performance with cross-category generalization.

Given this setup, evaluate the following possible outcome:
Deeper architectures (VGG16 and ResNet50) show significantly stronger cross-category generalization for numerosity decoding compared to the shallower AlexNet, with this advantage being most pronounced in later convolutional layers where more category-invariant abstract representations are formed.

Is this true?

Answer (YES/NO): NO